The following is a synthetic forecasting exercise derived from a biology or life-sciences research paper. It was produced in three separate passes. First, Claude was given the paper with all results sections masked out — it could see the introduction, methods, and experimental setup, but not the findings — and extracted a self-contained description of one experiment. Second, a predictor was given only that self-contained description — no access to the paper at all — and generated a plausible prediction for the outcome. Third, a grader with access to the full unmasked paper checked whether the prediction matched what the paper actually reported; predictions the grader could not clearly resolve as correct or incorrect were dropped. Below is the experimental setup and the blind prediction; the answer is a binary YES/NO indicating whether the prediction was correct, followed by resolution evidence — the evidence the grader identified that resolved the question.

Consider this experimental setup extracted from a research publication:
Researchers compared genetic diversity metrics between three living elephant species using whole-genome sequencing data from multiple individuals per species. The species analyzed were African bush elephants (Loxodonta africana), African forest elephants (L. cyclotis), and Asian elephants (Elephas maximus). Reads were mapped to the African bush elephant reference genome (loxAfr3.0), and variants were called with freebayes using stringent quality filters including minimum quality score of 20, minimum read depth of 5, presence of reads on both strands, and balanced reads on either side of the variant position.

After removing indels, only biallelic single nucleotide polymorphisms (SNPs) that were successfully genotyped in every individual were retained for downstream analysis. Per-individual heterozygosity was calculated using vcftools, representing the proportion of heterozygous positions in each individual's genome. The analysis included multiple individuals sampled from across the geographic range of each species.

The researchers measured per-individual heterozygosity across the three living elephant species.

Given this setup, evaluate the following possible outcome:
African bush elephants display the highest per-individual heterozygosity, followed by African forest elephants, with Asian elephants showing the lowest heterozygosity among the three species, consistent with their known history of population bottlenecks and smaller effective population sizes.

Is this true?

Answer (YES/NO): NO